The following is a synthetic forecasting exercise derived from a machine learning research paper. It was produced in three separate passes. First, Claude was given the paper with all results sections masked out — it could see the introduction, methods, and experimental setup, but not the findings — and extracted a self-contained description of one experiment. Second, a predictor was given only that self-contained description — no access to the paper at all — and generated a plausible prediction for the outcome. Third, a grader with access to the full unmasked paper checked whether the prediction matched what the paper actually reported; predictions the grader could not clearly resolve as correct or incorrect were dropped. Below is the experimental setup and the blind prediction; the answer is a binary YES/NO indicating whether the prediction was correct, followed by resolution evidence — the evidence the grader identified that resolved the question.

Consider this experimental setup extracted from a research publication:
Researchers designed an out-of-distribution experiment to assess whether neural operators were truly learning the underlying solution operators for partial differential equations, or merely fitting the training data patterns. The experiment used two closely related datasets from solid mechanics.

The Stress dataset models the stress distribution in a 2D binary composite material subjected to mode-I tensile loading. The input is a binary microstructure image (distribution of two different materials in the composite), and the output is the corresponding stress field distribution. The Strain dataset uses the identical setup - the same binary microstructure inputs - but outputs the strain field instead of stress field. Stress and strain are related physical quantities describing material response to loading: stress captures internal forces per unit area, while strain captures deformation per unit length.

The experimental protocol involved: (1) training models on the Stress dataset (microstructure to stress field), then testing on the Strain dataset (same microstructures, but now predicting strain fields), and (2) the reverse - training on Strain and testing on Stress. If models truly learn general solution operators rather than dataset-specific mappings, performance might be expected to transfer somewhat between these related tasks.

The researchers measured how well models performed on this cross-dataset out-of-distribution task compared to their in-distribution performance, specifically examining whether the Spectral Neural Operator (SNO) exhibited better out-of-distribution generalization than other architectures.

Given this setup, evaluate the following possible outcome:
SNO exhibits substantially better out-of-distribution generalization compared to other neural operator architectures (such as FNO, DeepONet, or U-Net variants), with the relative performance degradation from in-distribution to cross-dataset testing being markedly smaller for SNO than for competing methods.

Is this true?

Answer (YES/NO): YES